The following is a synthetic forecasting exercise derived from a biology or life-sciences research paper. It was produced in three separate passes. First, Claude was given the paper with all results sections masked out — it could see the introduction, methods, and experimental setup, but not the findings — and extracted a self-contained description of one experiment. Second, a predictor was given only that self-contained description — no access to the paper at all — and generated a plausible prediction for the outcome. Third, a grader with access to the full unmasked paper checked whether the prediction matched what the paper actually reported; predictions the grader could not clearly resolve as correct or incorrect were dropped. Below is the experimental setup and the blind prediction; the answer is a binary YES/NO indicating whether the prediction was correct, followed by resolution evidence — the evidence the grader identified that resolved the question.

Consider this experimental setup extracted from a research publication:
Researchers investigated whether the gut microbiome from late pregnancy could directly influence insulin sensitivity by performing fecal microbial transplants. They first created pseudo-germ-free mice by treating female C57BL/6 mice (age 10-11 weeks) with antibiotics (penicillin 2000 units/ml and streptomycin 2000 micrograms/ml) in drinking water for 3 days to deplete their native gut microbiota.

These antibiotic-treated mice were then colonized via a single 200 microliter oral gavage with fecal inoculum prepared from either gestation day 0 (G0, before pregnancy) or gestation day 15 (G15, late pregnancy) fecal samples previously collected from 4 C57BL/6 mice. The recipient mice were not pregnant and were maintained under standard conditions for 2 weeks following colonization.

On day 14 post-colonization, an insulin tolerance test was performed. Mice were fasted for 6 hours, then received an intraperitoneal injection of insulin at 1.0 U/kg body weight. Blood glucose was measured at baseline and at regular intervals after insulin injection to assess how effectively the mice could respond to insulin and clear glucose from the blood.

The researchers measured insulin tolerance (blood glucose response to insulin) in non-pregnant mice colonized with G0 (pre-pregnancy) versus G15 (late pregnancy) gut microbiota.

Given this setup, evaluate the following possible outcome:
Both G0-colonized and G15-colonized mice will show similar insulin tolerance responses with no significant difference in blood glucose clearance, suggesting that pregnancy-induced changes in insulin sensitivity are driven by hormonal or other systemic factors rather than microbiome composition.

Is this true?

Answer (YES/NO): NO